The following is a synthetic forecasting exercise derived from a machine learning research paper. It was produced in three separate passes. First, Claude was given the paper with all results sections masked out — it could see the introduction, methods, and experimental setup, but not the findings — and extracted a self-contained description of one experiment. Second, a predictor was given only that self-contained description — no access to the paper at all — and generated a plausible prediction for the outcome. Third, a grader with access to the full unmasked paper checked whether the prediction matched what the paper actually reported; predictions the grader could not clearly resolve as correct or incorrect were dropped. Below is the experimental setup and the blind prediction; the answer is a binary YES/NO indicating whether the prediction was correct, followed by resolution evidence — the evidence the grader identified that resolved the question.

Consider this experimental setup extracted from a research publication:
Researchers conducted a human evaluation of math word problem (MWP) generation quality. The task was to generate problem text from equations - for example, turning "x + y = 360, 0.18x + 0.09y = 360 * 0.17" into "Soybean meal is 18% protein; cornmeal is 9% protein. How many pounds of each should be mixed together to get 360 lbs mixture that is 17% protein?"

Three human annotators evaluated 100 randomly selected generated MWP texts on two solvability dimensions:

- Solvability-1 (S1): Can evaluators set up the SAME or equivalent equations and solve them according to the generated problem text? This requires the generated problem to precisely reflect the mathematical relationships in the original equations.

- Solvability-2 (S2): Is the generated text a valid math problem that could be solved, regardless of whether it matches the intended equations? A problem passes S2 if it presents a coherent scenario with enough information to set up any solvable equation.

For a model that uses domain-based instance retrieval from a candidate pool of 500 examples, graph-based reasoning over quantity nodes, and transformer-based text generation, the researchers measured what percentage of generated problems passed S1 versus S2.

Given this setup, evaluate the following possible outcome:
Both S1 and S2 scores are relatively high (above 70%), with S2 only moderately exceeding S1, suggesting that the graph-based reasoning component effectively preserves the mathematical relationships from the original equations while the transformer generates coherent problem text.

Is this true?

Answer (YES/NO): NO